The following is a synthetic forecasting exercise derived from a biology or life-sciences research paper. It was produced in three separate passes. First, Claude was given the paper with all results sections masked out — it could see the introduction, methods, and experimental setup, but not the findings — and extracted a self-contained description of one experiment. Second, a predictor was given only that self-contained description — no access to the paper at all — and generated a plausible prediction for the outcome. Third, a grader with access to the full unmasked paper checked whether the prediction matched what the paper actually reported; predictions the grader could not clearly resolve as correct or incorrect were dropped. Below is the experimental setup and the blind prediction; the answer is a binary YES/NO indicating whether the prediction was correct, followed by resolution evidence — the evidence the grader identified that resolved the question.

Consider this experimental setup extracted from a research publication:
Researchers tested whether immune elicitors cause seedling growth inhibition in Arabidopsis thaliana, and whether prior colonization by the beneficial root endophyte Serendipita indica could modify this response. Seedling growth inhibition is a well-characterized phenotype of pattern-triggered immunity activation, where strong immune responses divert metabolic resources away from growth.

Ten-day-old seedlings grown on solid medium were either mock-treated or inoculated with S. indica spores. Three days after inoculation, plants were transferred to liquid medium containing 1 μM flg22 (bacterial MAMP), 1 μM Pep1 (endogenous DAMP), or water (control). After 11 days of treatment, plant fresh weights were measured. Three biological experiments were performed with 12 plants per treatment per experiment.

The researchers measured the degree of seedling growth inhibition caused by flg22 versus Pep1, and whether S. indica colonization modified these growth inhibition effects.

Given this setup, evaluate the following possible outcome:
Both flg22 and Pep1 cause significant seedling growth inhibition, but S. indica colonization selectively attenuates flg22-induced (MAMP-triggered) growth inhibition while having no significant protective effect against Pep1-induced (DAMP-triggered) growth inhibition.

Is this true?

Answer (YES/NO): YES